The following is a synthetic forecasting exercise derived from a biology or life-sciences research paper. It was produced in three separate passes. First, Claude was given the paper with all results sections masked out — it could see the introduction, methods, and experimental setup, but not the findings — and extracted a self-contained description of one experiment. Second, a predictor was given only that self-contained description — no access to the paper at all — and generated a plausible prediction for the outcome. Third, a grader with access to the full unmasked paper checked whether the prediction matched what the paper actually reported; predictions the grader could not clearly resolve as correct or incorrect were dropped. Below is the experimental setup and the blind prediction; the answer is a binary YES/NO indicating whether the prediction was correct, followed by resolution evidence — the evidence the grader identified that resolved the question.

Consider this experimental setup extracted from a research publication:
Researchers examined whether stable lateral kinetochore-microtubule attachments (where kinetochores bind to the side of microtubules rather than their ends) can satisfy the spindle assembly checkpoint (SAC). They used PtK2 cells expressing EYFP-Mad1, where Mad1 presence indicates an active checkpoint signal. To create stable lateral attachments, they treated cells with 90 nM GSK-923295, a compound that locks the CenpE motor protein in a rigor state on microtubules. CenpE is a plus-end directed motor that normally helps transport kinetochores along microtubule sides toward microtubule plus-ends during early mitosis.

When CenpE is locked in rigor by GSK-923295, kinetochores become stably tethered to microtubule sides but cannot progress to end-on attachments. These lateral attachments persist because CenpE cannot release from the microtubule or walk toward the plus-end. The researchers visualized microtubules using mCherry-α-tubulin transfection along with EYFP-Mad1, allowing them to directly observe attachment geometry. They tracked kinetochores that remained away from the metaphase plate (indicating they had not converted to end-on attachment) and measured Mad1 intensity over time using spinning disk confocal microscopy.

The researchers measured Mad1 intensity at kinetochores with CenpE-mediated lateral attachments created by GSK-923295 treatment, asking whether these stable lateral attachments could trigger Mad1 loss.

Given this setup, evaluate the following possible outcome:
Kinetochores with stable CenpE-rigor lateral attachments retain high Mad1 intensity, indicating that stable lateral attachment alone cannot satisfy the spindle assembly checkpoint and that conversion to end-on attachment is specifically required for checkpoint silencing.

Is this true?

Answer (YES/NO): YES